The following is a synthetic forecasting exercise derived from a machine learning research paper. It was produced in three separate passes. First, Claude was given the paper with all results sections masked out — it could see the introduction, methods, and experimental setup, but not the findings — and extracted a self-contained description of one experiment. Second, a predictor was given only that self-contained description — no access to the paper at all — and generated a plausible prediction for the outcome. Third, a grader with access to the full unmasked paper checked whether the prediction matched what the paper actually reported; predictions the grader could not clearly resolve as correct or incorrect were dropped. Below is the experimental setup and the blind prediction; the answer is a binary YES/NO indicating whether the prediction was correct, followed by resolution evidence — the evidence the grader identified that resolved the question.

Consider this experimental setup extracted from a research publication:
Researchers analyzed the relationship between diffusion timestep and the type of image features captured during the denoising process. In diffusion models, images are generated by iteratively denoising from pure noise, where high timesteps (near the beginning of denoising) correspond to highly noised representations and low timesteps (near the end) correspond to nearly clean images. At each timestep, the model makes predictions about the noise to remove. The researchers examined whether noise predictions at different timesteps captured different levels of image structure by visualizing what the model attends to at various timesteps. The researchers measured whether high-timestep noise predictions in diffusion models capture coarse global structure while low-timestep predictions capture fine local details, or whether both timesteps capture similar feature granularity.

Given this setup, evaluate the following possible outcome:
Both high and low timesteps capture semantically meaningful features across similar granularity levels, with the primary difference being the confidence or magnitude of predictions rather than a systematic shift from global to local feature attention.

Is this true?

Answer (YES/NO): NO